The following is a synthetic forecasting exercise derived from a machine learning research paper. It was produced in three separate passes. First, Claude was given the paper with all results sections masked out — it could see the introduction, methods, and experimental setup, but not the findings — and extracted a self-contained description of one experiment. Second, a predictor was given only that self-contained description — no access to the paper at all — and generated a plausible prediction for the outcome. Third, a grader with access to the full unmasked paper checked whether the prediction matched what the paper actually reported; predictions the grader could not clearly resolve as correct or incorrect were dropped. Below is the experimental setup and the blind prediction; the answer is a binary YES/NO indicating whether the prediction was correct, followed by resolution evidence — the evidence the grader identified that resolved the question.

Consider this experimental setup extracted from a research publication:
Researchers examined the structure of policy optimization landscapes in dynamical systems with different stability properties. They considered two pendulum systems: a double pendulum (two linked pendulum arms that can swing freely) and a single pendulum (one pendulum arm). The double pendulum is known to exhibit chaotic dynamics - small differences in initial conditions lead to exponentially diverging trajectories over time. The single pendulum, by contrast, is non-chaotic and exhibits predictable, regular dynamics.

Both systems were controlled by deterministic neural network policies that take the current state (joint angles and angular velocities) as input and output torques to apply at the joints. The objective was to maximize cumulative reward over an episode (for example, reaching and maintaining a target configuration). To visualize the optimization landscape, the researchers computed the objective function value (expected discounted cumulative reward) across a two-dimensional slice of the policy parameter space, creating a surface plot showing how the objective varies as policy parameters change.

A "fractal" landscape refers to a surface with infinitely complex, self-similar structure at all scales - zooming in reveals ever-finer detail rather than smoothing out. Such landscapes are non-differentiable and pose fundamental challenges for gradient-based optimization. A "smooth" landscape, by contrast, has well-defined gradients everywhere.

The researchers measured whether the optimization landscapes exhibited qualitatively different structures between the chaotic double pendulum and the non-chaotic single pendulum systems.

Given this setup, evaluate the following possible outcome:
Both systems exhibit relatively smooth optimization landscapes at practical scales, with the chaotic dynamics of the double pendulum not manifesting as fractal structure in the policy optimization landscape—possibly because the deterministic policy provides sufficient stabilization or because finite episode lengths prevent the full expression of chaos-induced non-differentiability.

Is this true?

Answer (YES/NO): NO